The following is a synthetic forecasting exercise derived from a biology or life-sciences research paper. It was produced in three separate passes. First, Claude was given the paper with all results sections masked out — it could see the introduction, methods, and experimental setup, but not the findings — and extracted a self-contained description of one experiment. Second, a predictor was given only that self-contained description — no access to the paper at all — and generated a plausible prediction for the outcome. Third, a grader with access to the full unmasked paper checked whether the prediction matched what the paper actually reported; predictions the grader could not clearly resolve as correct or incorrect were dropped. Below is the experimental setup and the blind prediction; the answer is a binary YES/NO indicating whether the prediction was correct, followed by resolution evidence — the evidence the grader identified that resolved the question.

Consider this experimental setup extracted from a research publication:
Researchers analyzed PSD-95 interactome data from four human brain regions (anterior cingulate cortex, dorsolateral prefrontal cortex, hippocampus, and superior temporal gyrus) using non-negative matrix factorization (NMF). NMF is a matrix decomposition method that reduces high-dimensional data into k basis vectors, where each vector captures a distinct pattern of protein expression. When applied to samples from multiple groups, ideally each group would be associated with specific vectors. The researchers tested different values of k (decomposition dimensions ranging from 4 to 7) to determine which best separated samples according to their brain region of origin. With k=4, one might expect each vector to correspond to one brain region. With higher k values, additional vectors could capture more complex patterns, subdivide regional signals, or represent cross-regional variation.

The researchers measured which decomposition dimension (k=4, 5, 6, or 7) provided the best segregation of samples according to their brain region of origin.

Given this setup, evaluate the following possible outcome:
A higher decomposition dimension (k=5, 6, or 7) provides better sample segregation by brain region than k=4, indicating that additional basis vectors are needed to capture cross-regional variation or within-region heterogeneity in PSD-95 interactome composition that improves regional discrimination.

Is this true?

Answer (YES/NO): YES